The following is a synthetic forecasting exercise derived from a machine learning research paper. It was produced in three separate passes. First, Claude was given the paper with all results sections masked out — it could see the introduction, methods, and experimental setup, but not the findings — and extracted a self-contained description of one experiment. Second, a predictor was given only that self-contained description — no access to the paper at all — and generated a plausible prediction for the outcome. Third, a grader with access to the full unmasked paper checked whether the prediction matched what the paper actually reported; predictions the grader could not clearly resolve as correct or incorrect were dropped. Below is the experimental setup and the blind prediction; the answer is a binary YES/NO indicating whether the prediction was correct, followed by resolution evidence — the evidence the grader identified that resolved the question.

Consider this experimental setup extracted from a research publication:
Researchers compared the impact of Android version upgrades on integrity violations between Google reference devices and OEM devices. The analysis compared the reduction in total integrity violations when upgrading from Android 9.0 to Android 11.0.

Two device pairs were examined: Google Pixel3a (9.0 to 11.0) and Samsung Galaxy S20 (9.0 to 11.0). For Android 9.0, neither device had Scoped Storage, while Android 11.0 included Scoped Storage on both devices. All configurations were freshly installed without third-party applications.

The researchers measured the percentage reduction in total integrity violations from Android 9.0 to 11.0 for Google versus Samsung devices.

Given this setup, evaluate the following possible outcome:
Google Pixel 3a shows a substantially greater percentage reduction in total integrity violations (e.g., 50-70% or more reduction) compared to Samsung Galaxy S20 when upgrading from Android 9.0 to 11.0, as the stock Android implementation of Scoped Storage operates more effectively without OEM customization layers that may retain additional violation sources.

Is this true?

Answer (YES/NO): NO